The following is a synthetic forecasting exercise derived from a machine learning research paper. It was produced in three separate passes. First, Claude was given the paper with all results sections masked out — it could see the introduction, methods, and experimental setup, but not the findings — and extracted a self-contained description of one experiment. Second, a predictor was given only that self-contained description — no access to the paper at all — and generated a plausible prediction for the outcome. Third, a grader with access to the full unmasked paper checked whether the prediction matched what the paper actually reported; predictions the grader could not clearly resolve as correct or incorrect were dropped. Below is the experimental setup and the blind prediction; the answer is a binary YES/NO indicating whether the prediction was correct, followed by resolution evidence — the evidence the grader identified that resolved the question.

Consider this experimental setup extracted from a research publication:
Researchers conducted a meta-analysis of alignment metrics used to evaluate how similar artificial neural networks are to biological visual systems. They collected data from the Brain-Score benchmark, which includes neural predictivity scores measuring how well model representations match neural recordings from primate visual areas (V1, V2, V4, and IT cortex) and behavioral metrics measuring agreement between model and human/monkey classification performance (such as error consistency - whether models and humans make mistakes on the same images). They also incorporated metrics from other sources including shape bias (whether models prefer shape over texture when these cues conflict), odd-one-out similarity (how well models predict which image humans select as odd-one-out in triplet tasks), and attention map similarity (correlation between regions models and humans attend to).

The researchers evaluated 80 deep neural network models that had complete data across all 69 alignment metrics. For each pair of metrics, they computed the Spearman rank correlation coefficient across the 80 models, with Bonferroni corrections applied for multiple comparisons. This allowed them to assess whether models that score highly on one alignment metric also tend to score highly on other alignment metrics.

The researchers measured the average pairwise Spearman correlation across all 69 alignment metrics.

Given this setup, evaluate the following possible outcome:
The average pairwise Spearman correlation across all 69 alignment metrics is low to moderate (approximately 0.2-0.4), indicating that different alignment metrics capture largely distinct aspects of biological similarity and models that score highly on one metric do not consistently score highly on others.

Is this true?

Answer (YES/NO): YES